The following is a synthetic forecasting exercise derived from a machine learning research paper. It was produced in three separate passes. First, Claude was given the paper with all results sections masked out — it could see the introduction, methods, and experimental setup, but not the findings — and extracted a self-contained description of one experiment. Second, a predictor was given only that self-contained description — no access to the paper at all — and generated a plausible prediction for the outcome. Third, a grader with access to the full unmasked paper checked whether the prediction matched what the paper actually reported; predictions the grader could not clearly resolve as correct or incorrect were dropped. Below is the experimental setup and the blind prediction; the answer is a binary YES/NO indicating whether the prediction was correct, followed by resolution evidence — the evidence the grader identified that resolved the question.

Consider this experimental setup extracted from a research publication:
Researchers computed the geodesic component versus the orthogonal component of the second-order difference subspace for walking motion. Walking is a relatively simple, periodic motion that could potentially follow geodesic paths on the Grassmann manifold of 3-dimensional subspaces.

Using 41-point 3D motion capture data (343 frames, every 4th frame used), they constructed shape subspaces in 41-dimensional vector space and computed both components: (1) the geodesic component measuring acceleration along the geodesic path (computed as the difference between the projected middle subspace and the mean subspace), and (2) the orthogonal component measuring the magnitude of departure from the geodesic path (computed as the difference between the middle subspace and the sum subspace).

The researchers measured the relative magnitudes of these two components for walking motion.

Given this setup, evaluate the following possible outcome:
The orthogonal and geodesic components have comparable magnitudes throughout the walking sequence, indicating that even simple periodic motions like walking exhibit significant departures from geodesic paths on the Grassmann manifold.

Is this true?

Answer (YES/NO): NO